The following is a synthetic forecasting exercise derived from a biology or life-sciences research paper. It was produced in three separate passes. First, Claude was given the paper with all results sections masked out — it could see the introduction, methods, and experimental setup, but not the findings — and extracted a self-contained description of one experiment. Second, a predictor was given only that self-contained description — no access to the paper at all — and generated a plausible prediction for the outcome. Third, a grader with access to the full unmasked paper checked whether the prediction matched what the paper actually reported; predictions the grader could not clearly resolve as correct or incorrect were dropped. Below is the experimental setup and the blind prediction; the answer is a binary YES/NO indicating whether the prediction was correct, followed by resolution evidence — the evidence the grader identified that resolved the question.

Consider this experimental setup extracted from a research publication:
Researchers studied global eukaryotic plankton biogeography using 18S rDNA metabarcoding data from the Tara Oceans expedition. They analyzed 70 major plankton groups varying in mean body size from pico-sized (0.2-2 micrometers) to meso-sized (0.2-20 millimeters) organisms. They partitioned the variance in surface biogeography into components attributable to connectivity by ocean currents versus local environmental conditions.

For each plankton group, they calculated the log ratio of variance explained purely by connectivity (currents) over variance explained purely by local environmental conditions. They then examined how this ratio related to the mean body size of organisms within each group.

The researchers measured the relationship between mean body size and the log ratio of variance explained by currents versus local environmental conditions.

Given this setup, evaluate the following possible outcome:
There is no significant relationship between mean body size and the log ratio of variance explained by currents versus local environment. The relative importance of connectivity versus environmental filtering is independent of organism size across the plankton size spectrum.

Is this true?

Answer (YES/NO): NO